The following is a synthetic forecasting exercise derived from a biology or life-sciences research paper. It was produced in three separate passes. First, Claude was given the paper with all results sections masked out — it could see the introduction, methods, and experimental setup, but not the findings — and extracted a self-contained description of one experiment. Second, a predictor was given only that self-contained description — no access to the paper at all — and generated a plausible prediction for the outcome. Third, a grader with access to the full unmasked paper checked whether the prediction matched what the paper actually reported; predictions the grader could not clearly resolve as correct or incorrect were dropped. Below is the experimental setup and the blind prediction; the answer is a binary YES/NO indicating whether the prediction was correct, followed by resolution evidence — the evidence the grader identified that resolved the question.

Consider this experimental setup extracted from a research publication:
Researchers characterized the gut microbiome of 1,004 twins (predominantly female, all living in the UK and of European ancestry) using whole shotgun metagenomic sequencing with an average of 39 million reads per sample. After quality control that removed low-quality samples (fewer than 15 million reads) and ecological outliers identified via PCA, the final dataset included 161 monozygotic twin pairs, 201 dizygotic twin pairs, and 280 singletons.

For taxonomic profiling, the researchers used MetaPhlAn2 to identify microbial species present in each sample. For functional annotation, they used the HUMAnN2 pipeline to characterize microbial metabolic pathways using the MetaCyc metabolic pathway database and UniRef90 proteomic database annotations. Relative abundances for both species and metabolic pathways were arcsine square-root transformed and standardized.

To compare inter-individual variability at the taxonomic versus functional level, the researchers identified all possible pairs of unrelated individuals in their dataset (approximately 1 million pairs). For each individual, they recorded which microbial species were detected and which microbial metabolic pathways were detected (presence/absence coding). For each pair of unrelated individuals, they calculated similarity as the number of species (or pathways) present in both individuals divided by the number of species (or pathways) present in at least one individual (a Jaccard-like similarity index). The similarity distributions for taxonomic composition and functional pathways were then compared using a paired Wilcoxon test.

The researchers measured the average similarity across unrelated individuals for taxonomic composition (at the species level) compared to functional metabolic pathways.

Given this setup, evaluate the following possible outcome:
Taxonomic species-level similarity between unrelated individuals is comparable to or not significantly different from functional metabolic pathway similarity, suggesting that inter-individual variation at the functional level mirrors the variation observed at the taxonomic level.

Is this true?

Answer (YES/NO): NO